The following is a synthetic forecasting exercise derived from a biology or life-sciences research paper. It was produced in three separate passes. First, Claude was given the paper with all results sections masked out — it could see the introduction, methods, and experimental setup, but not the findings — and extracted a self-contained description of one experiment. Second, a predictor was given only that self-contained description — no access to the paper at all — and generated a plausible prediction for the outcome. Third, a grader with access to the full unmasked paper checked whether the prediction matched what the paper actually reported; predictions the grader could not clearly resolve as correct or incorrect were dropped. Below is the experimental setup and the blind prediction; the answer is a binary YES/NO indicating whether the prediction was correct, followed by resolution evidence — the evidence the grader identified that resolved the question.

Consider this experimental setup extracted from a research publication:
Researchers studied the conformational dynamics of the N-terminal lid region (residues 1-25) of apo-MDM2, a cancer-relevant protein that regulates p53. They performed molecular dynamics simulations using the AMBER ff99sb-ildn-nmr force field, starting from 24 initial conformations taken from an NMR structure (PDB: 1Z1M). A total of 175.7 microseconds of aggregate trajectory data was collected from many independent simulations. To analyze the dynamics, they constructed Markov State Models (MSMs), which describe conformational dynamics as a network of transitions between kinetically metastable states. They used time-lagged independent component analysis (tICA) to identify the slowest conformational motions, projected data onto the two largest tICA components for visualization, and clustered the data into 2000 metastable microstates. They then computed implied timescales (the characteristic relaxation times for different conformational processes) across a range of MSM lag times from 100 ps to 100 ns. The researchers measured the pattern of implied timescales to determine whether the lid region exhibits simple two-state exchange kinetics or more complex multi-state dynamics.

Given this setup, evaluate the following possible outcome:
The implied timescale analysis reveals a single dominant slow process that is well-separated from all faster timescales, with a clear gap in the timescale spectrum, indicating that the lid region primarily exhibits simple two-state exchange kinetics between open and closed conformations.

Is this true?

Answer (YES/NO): YES